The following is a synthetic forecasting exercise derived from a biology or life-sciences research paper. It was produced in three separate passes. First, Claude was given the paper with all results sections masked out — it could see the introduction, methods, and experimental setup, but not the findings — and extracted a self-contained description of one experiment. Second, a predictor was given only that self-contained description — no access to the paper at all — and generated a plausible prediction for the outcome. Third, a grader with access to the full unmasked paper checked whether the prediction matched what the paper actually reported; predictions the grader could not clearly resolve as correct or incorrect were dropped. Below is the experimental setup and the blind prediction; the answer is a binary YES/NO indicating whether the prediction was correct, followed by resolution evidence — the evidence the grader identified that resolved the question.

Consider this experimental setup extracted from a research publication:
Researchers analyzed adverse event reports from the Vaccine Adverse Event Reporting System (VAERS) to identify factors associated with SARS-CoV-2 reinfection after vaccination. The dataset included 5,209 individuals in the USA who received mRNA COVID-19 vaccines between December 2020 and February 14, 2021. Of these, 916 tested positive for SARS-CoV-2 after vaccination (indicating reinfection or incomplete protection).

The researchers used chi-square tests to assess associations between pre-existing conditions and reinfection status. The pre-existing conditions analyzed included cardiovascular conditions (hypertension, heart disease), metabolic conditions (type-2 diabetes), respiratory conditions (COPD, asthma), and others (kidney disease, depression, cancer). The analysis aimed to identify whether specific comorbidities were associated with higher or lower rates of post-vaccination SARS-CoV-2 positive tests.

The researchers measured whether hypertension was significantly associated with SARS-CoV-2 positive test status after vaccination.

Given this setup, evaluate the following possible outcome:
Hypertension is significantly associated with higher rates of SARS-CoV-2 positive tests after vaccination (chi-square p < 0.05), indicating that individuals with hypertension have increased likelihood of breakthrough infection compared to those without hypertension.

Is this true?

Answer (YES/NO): NO